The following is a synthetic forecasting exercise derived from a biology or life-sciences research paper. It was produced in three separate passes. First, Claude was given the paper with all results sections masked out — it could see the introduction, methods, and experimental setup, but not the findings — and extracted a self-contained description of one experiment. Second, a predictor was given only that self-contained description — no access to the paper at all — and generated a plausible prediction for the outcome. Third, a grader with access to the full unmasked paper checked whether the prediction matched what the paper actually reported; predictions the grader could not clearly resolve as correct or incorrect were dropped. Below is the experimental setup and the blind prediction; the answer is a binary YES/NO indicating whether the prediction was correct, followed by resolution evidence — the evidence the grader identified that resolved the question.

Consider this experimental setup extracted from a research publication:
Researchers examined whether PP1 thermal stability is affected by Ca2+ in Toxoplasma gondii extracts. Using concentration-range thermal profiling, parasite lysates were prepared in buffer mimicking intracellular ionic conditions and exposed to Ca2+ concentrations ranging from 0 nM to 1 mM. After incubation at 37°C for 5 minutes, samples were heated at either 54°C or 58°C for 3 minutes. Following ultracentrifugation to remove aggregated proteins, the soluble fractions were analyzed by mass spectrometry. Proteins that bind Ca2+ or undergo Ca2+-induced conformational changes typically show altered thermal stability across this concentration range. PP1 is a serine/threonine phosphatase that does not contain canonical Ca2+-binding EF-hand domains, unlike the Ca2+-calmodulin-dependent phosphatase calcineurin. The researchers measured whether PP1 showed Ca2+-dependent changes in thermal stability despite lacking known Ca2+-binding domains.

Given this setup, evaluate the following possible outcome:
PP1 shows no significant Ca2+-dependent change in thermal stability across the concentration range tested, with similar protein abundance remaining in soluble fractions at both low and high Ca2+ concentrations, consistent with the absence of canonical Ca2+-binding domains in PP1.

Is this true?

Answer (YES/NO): NO